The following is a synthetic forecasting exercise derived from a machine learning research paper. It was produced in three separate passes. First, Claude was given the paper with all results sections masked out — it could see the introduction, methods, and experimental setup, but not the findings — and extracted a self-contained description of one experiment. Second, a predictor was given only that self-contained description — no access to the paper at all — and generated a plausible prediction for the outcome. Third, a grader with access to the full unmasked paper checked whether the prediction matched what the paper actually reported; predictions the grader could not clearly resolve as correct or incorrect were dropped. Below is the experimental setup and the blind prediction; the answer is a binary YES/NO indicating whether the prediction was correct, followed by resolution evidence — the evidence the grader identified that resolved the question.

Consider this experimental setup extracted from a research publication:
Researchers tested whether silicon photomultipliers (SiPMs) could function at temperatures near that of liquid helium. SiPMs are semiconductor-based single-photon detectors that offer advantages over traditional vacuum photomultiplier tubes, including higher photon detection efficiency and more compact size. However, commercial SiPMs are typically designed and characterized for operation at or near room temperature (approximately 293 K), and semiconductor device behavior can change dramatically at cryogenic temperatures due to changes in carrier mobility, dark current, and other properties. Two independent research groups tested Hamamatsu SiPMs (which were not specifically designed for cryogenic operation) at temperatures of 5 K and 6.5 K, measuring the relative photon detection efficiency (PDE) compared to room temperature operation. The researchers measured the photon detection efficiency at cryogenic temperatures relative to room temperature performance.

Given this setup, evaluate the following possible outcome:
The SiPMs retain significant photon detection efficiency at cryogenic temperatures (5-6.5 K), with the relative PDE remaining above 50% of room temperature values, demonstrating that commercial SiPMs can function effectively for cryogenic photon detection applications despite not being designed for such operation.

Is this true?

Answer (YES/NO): YES